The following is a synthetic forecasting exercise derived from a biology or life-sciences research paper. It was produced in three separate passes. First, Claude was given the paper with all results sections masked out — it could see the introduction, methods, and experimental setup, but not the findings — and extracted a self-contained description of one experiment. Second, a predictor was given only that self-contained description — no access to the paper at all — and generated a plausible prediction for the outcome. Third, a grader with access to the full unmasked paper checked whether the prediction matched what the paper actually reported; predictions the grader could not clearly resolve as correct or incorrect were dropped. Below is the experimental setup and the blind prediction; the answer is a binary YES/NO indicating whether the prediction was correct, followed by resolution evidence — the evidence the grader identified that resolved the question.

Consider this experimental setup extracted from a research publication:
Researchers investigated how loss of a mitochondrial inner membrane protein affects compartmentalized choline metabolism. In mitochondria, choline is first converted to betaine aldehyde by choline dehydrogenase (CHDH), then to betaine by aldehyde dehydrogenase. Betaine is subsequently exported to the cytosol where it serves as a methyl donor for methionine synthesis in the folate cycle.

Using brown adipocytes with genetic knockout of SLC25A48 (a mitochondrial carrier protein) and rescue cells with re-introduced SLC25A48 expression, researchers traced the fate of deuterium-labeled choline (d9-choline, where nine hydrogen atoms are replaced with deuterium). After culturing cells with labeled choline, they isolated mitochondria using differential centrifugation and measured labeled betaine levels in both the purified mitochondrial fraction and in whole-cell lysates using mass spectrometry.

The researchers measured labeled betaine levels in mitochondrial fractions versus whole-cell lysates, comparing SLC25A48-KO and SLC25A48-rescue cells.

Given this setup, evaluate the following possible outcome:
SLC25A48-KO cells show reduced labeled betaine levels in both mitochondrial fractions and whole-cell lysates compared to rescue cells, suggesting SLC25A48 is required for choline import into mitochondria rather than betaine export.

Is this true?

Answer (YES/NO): NO